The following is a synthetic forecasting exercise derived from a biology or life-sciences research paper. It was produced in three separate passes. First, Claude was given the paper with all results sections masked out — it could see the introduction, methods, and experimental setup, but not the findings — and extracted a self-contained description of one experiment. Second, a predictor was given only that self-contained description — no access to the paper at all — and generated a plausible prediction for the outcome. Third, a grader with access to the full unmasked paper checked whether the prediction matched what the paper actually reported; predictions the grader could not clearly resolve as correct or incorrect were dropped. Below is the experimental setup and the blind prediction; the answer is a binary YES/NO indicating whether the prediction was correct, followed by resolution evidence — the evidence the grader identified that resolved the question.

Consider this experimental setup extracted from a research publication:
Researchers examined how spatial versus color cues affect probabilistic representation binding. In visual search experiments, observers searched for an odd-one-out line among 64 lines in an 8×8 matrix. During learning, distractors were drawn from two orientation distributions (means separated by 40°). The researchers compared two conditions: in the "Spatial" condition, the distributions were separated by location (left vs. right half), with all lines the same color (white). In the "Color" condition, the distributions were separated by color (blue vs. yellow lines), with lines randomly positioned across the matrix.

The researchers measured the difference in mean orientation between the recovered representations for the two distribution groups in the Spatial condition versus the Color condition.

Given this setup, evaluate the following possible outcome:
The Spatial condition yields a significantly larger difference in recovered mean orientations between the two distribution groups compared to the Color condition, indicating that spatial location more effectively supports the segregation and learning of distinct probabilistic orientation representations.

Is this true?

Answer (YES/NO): YES